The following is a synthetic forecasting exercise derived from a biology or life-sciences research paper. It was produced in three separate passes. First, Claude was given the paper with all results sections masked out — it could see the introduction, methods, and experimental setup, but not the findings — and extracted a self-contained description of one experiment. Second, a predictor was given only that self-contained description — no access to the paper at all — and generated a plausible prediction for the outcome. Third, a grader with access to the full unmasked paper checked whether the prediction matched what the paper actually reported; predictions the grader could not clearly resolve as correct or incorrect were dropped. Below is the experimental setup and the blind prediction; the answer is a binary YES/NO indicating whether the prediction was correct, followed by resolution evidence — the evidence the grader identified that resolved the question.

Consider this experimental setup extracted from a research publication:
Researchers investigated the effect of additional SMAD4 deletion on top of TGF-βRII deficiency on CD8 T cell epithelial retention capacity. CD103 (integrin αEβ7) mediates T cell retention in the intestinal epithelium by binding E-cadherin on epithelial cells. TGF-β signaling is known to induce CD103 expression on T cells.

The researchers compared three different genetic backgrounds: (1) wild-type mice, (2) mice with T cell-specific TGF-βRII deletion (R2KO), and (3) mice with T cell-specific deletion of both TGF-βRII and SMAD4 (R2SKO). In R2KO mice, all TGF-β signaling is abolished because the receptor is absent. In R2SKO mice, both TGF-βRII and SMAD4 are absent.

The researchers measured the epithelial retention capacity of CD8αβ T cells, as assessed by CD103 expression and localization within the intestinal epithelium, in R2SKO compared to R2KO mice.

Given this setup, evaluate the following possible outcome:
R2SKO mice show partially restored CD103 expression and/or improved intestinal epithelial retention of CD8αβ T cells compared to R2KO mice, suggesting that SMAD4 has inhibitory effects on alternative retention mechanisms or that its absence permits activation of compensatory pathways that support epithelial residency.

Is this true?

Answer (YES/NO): YES